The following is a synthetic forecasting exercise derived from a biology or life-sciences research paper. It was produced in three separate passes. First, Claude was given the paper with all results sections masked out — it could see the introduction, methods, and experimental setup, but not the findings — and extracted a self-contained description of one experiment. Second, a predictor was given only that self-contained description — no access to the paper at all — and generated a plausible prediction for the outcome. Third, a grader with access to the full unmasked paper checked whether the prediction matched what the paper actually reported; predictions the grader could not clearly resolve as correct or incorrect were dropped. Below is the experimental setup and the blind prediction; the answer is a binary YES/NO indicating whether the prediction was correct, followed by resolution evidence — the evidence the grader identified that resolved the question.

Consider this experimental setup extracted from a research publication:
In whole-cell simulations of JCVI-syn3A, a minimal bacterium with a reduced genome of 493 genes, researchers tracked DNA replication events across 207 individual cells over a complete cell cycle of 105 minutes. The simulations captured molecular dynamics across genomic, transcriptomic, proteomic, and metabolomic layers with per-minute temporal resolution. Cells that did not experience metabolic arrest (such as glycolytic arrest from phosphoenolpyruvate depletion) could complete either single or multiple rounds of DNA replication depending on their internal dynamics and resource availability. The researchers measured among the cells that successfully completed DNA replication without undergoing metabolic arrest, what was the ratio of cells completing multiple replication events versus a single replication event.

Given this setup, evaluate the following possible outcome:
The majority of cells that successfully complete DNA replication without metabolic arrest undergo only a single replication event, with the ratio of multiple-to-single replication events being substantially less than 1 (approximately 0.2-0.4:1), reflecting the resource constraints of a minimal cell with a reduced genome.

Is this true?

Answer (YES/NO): NO